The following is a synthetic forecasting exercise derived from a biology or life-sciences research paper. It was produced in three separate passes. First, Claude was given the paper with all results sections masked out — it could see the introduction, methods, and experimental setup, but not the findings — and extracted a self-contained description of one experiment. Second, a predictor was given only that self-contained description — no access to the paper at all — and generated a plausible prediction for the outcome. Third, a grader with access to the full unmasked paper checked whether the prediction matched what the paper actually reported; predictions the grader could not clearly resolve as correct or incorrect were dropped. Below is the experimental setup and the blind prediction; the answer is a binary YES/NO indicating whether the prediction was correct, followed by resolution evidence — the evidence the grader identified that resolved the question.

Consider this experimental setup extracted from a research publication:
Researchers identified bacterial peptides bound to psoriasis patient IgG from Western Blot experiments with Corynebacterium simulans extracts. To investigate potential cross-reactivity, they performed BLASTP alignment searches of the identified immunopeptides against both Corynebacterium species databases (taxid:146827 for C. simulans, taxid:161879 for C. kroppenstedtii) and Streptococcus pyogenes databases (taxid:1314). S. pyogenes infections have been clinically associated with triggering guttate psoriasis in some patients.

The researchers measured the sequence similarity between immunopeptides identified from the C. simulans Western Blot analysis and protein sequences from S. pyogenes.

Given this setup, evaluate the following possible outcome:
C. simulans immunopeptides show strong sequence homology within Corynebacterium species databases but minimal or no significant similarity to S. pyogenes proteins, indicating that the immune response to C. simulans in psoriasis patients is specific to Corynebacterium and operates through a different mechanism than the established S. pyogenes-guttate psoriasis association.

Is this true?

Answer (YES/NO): NO